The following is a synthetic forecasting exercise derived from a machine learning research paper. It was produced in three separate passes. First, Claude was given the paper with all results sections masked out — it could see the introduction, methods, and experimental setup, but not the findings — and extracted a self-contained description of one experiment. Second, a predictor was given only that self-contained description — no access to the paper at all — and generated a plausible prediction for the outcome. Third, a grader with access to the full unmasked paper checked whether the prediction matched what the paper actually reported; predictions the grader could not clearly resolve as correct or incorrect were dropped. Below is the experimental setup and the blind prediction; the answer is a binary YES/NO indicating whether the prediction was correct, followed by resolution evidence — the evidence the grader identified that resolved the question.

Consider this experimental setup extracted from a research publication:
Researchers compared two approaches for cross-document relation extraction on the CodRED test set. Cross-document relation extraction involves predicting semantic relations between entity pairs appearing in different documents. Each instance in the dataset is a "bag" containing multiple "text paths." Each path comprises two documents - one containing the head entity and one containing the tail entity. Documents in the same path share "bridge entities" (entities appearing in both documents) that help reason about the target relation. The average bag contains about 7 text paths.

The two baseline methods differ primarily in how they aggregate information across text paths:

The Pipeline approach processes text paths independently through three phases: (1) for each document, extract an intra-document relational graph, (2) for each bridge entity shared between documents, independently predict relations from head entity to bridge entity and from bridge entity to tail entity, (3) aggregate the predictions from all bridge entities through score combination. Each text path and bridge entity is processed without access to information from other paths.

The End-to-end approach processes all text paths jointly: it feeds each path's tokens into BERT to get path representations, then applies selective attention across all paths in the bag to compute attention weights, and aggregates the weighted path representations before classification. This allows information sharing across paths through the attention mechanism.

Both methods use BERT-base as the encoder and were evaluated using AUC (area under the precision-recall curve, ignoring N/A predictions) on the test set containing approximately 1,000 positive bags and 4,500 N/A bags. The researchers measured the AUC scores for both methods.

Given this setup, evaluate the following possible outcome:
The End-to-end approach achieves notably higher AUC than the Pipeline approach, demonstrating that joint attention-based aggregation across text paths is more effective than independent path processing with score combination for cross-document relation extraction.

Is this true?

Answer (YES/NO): YES